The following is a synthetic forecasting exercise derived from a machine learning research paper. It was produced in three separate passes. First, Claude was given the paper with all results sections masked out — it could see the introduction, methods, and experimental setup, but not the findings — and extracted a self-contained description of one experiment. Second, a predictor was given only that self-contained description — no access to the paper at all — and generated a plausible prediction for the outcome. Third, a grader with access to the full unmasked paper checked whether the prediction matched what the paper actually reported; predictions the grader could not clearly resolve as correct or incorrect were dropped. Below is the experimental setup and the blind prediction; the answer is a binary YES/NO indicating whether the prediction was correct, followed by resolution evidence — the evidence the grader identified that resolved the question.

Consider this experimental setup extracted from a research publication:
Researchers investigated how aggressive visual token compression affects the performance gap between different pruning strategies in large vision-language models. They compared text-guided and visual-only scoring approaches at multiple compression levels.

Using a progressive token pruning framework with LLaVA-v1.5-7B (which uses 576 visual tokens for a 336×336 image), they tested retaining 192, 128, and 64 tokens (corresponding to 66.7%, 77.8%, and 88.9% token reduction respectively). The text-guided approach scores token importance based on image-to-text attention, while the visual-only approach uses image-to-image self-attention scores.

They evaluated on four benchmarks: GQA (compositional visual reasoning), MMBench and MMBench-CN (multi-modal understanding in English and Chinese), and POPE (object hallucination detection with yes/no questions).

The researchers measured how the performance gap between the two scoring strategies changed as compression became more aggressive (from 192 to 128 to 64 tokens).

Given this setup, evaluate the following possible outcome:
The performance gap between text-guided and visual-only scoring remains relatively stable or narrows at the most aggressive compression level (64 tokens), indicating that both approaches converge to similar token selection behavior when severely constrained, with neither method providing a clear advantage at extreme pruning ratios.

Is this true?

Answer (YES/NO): NO